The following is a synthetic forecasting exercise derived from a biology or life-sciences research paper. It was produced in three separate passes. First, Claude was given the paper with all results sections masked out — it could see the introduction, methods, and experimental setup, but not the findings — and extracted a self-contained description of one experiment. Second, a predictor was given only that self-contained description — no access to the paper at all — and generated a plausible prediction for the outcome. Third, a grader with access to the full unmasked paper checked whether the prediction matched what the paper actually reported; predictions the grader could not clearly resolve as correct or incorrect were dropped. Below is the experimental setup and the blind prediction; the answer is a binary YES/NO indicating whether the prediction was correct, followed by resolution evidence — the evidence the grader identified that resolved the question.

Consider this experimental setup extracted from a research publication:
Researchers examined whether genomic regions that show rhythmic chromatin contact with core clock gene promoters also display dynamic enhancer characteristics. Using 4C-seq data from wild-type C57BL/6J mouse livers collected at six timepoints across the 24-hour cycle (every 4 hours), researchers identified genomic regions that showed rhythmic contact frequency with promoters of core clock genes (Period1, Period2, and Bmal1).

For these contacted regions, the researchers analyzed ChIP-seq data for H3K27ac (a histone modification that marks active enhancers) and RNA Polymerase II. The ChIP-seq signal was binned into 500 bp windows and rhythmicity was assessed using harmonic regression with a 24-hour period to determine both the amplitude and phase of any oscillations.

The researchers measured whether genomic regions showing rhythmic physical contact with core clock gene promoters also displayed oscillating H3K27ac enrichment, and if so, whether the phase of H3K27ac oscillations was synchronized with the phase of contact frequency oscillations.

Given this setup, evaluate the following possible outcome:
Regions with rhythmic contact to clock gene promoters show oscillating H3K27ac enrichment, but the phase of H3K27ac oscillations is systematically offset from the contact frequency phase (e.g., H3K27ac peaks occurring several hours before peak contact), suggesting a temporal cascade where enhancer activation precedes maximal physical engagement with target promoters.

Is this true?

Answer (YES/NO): NO